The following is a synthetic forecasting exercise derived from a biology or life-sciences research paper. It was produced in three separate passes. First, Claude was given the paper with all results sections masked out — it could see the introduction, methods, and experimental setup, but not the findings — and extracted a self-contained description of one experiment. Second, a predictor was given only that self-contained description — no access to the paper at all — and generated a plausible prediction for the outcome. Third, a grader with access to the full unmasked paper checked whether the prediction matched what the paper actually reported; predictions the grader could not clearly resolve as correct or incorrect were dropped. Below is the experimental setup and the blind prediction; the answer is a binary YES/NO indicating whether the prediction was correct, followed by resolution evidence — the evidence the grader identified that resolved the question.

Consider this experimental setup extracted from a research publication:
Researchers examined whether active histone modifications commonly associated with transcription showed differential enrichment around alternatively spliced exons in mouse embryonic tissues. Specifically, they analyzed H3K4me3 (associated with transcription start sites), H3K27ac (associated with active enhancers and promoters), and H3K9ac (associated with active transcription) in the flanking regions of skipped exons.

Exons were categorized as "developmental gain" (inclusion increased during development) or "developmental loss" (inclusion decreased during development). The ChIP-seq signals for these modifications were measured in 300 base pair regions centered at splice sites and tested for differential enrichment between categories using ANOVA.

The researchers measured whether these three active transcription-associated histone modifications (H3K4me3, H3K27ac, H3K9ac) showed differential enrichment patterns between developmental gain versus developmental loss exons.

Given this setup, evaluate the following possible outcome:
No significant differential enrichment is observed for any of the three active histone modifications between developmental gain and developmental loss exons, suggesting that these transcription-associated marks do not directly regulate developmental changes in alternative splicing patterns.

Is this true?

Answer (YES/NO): NO